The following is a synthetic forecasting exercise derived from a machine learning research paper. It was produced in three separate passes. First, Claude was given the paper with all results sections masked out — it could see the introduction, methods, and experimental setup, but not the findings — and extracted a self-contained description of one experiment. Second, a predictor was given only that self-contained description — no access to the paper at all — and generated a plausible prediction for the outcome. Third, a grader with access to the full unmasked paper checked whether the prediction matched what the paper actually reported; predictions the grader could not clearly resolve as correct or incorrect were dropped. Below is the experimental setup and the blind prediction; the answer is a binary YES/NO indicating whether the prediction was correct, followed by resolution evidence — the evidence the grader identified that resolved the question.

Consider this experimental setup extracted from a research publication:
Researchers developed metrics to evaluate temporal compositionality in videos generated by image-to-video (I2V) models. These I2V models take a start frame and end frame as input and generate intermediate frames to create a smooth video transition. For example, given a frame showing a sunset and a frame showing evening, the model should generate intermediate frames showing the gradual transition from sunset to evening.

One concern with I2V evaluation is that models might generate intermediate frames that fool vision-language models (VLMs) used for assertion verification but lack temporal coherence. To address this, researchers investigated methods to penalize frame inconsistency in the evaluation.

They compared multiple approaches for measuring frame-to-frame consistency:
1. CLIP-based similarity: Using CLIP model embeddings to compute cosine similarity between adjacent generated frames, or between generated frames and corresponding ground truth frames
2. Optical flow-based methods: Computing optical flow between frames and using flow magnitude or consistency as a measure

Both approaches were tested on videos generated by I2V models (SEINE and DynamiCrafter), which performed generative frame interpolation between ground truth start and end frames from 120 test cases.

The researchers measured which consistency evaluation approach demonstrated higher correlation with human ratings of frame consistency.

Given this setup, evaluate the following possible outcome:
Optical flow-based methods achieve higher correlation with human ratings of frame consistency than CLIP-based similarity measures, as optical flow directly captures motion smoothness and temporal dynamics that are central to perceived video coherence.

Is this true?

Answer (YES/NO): NO